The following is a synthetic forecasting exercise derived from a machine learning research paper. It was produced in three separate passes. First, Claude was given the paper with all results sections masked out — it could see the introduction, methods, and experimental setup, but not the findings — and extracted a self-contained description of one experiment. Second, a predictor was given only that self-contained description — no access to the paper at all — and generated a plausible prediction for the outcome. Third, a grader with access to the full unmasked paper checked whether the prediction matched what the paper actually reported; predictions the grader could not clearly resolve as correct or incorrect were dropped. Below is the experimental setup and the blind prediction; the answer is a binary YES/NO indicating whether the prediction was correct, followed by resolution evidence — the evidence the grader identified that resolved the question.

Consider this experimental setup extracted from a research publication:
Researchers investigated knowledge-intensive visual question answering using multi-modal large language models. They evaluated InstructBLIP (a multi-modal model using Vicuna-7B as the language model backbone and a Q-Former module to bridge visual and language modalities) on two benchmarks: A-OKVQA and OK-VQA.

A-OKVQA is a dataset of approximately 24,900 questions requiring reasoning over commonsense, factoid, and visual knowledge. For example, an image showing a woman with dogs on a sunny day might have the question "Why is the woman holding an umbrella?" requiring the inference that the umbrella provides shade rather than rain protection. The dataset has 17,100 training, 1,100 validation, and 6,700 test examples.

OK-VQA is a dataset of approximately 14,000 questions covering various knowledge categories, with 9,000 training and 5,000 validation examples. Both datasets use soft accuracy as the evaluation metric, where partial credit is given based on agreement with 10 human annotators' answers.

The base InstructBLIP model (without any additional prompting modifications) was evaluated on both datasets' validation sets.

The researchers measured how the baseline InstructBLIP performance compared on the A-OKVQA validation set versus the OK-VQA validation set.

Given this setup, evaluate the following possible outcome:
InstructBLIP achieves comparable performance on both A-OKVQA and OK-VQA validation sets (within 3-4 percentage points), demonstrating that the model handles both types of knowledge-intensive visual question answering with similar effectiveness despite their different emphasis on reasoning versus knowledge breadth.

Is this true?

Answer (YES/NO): YES